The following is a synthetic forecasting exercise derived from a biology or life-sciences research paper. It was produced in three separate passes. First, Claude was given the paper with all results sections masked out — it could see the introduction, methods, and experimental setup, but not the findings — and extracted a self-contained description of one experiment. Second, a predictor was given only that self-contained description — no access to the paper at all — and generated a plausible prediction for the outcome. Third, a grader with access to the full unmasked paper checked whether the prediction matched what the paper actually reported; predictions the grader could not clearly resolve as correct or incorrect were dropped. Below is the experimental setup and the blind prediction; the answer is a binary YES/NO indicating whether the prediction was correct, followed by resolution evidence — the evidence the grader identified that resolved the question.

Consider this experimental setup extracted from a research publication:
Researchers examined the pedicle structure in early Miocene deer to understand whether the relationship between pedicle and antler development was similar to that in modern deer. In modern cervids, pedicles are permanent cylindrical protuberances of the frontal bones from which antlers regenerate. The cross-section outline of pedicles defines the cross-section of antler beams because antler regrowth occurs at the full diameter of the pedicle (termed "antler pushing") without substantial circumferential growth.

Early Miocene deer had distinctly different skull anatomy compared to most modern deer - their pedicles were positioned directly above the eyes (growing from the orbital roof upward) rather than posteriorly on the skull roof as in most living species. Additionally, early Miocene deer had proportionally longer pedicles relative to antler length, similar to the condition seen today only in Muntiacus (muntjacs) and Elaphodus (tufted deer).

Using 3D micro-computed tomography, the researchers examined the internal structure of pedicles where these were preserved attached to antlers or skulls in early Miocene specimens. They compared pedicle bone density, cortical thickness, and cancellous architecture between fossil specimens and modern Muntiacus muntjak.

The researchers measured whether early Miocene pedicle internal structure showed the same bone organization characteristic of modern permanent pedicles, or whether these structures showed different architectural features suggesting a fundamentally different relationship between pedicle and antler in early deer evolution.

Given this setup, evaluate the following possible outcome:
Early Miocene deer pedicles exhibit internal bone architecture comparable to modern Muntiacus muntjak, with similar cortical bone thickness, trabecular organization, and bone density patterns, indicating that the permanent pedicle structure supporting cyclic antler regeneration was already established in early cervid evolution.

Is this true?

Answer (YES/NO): YES